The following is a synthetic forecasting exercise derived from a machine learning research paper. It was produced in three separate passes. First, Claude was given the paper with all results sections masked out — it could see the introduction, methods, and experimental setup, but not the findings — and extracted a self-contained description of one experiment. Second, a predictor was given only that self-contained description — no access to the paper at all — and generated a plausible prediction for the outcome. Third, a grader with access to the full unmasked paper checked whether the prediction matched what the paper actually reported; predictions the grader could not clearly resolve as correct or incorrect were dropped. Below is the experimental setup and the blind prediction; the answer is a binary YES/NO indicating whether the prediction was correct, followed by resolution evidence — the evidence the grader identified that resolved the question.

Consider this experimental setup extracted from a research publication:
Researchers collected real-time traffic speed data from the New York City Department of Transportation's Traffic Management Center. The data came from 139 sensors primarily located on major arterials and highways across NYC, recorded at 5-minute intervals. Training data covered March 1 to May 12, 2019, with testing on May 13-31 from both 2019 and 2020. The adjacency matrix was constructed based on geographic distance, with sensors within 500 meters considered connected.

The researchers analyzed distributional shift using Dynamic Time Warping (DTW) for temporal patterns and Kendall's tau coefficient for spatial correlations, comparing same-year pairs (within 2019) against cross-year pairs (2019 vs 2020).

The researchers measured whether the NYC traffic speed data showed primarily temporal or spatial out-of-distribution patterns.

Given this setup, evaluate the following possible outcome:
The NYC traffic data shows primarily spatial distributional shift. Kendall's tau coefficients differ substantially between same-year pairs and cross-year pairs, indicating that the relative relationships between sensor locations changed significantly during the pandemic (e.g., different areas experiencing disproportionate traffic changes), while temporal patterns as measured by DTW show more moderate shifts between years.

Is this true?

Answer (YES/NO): YES